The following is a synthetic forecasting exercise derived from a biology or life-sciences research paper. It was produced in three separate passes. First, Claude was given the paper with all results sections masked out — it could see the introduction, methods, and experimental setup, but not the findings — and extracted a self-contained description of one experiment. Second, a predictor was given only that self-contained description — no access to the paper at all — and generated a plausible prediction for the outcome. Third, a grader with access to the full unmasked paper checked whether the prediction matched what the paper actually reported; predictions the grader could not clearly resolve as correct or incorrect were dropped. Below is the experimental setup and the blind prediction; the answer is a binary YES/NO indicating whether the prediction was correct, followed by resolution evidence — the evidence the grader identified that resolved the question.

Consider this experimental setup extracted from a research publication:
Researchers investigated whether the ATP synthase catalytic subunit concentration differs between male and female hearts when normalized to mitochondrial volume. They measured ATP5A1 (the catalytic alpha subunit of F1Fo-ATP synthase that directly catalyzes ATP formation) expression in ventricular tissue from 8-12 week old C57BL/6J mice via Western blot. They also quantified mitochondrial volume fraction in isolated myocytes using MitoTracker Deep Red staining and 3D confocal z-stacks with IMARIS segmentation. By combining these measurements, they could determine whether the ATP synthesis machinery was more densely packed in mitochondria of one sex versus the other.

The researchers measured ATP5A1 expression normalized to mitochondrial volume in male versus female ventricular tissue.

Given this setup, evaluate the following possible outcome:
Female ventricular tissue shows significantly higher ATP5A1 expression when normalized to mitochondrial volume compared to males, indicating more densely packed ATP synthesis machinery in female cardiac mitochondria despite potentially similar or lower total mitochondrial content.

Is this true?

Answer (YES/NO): YES